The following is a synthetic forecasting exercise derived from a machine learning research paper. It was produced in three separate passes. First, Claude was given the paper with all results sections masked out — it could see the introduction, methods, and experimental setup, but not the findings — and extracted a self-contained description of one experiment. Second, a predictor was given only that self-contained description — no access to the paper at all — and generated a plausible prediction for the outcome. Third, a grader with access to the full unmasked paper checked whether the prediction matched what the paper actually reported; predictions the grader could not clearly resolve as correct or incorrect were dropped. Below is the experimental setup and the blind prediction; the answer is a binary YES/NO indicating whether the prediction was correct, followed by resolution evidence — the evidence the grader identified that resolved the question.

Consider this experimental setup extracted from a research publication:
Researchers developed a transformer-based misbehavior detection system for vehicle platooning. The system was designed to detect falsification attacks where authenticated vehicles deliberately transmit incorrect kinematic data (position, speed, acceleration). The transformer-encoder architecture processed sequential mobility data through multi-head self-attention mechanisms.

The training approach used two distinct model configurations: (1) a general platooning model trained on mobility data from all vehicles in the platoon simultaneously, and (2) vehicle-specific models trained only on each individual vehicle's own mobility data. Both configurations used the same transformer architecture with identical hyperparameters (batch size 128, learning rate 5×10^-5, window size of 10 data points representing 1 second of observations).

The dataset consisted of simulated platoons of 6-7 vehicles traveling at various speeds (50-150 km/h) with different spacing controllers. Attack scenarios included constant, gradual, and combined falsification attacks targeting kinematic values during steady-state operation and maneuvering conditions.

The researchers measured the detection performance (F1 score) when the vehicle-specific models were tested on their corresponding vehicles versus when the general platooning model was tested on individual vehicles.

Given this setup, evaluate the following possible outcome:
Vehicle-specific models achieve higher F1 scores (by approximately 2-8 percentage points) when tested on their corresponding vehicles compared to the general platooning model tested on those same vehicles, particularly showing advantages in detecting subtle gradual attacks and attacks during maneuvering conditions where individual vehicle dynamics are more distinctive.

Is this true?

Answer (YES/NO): NO